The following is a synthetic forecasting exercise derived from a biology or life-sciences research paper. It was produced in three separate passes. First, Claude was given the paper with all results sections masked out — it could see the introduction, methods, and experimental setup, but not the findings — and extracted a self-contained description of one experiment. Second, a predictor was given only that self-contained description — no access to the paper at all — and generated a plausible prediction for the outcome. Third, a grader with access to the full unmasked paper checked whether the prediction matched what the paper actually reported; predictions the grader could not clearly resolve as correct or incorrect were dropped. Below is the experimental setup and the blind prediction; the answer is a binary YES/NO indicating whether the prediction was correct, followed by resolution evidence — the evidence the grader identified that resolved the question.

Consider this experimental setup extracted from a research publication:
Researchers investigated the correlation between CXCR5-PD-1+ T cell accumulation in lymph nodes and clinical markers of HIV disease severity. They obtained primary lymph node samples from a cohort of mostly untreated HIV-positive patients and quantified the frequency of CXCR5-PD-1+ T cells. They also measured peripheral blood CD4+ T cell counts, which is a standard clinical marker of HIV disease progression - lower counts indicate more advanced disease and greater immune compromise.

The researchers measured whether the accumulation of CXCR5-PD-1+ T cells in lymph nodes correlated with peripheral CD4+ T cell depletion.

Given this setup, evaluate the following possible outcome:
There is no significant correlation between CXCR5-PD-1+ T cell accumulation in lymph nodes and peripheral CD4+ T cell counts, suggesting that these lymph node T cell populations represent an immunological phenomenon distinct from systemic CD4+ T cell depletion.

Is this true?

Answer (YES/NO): NO